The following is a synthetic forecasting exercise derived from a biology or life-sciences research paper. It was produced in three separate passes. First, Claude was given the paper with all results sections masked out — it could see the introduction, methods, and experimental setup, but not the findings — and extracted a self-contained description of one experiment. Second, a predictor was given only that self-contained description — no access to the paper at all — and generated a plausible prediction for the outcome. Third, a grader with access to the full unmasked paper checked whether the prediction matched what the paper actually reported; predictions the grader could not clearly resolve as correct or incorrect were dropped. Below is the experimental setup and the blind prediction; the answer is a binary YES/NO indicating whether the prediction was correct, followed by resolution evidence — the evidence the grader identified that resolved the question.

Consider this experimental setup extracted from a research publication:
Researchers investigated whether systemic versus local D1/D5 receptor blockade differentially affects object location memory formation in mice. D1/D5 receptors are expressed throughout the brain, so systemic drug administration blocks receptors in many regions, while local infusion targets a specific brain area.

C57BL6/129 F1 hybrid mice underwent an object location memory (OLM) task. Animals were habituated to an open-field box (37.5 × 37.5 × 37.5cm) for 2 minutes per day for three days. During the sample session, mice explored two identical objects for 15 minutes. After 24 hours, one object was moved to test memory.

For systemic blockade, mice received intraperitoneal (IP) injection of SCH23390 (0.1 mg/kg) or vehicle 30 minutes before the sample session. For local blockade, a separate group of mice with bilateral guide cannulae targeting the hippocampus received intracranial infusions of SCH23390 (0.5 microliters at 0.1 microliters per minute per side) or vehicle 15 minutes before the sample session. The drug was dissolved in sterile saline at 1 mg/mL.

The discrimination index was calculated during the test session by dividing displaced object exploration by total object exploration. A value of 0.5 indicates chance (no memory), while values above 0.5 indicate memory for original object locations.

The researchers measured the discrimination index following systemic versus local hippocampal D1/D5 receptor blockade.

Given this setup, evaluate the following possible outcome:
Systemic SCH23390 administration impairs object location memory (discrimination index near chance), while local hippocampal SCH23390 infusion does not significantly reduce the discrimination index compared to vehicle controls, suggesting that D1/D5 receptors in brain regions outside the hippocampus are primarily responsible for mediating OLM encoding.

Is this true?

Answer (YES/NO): NO